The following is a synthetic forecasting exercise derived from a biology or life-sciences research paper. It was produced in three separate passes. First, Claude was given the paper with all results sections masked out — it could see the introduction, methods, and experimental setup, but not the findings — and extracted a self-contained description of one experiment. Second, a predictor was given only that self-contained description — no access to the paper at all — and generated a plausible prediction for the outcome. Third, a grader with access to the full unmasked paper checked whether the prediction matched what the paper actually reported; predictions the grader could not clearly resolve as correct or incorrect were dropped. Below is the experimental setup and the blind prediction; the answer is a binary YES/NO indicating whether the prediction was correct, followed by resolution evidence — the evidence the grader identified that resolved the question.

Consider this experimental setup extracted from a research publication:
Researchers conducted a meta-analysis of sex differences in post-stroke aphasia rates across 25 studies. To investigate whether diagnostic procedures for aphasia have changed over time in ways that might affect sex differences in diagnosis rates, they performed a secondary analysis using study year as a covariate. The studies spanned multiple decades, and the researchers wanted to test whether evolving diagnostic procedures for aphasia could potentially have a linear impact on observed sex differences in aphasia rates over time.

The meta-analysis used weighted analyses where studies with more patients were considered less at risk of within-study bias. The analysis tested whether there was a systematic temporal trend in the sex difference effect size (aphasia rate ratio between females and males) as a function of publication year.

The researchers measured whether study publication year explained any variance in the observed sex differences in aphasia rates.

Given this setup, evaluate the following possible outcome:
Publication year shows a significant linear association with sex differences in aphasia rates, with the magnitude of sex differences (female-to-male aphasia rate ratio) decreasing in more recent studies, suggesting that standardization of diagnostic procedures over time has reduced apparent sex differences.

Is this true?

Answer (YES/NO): NO